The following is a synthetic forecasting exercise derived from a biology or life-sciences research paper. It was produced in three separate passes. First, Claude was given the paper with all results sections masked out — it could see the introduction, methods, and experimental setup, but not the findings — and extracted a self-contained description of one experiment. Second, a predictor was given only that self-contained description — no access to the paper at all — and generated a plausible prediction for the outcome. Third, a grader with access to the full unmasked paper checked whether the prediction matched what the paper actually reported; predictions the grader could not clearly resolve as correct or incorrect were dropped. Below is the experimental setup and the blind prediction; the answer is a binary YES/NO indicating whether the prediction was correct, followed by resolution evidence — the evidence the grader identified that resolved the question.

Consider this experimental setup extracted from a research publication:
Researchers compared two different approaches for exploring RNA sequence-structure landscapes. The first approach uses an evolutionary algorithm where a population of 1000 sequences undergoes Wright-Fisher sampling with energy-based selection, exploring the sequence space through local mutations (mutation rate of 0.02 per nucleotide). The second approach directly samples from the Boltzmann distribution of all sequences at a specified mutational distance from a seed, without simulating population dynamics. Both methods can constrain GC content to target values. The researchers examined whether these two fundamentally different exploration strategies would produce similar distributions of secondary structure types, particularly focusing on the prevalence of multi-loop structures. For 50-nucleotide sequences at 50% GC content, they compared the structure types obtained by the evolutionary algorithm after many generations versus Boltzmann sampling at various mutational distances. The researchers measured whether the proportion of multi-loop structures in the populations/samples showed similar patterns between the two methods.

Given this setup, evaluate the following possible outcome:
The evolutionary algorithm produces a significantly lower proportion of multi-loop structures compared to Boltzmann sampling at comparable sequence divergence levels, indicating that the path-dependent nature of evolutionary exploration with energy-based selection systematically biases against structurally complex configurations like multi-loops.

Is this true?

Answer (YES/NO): YES